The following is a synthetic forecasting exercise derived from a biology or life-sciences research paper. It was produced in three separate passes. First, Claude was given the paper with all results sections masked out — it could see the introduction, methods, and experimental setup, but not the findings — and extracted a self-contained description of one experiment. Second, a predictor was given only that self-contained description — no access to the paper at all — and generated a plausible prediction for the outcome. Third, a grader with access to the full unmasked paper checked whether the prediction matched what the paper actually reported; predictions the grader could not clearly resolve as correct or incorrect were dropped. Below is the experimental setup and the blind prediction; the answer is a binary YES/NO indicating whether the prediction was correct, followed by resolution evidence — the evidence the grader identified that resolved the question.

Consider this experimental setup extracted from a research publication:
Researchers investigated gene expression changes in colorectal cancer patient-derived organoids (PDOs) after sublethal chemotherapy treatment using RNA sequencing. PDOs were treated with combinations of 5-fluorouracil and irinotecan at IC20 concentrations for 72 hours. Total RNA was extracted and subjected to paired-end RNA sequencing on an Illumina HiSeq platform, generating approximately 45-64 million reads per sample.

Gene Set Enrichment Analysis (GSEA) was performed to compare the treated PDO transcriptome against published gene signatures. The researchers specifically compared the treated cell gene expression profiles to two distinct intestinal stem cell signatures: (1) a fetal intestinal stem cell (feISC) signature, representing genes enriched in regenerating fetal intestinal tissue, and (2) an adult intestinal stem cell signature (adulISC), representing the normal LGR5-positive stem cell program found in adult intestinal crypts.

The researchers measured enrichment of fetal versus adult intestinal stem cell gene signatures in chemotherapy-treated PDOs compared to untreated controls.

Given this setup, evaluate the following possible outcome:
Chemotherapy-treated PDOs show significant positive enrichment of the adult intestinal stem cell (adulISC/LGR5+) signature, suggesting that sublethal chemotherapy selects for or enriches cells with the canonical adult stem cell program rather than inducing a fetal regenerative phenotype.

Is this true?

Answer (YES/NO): NO